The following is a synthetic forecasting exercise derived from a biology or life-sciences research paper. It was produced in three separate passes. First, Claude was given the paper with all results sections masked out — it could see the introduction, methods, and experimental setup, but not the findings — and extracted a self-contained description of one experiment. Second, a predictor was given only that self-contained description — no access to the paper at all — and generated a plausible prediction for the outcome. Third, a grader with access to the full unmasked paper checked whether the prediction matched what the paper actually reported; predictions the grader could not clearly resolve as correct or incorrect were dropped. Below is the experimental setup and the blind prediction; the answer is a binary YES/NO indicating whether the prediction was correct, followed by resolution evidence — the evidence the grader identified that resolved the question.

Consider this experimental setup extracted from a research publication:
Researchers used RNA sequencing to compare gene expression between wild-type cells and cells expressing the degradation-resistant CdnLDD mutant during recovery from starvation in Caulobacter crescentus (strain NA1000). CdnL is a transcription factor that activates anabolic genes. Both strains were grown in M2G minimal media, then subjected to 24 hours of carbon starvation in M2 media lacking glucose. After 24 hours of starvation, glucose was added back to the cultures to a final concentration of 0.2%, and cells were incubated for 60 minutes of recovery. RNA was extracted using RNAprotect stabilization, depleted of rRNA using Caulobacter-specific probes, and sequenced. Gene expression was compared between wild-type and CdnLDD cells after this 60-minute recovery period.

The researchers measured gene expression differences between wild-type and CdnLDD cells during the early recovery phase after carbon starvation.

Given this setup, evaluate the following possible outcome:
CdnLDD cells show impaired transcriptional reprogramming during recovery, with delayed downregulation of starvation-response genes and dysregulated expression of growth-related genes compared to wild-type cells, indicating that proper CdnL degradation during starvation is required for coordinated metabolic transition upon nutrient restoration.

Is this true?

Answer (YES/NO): NO